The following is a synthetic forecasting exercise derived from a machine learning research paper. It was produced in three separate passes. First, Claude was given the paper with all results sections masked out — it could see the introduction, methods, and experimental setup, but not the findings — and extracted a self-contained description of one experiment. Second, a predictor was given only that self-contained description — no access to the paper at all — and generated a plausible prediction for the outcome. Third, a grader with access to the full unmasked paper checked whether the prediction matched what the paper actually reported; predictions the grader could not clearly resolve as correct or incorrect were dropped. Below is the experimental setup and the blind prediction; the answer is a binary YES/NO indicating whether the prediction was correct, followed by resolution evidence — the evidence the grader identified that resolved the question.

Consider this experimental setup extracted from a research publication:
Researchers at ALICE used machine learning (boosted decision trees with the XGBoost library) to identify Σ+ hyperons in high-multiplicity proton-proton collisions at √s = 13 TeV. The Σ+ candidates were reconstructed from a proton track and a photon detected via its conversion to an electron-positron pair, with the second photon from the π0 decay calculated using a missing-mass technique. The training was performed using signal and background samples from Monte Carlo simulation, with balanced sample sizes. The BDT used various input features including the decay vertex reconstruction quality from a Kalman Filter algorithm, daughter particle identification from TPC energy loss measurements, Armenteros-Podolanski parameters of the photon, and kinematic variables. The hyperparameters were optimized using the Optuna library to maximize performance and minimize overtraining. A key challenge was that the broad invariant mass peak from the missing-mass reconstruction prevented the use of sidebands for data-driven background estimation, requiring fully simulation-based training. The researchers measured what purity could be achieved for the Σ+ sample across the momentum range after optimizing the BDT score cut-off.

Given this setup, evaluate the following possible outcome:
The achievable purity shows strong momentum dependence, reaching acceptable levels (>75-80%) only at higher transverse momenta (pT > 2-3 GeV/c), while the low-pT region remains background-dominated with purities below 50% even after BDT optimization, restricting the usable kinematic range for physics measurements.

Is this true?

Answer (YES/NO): NO